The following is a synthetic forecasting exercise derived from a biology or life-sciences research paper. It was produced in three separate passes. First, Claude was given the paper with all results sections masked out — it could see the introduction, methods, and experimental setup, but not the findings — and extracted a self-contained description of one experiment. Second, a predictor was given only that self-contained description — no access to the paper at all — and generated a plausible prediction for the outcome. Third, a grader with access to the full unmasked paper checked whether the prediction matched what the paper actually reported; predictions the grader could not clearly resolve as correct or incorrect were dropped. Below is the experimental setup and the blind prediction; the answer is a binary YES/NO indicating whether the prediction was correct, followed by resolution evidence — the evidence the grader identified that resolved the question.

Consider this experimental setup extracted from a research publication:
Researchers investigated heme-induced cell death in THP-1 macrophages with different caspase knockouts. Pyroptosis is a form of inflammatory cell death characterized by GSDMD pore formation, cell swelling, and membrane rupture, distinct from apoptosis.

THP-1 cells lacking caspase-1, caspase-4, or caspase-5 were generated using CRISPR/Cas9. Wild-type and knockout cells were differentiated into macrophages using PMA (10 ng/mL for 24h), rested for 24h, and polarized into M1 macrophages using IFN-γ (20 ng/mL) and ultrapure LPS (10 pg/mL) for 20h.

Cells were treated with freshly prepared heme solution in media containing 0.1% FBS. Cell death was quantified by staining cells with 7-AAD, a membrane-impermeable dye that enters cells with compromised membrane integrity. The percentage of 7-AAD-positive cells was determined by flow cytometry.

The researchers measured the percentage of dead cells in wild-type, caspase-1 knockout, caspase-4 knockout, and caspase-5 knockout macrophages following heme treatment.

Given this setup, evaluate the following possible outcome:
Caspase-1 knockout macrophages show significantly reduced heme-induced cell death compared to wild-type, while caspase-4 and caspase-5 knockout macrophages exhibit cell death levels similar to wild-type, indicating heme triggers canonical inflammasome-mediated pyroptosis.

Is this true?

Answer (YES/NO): NO